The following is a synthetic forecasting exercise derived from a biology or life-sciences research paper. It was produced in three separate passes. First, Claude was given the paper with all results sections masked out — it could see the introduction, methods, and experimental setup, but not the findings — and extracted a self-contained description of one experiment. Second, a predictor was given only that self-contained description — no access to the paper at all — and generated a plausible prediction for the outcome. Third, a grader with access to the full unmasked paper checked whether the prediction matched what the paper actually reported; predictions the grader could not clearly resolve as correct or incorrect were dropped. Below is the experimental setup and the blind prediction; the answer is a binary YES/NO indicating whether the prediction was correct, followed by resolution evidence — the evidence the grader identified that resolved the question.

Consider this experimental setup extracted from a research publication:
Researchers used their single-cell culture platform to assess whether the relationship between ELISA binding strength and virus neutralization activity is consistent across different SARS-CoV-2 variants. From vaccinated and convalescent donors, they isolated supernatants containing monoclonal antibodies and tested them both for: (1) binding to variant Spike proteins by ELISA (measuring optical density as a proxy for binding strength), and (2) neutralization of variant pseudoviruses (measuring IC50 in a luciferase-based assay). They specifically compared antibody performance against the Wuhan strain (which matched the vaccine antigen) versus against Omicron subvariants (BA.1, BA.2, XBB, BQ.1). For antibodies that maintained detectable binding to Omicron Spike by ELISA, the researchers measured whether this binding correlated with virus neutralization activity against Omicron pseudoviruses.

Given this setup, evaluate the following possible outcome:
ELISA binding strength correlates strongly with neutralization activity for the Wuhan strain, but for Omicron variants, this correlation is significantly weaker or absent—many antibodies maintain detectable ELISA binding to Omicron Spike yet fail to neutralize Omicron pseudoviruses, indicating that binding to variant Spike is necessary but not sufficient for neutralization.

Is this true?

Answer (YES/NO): YES